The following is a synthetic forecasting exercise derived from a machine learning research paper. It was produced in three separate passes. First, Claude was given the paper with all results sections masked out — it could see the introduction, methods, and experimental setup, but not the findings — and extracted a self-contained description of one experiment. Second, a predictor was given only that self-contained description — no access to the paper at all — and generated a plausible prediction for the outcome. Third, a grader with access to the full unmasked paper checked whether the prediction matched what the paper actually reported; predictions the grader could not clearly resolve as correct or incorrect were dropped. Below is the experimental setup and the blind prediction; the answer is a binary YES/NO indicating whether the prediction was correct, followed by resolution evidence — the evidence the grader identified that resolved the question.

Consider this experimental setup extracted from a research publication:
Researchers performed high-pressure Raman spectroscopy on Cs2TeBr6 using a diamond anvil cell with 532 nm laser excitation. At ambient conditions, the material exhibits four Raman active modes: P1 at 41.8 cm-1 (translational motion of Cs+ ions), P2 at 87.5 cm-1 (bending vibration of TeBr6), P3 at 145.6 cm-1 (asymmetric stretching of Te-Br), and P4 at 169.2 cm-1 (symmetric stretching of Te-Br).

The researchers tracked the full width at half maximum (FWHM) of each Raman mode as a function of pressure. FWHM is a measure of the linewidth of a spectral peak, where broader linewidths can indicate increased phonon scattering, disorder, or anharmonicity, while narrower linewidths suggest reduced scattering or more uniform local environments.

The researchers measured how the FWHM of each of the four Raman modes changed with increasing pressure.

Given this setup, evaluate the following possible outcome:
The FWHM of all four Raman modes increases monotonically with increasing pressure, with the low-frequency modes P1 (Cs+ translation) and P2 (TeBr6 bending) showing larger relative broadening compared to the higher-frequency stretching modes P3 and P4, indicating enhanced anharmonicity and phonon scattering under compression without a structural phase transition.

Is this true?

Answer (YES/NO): NO